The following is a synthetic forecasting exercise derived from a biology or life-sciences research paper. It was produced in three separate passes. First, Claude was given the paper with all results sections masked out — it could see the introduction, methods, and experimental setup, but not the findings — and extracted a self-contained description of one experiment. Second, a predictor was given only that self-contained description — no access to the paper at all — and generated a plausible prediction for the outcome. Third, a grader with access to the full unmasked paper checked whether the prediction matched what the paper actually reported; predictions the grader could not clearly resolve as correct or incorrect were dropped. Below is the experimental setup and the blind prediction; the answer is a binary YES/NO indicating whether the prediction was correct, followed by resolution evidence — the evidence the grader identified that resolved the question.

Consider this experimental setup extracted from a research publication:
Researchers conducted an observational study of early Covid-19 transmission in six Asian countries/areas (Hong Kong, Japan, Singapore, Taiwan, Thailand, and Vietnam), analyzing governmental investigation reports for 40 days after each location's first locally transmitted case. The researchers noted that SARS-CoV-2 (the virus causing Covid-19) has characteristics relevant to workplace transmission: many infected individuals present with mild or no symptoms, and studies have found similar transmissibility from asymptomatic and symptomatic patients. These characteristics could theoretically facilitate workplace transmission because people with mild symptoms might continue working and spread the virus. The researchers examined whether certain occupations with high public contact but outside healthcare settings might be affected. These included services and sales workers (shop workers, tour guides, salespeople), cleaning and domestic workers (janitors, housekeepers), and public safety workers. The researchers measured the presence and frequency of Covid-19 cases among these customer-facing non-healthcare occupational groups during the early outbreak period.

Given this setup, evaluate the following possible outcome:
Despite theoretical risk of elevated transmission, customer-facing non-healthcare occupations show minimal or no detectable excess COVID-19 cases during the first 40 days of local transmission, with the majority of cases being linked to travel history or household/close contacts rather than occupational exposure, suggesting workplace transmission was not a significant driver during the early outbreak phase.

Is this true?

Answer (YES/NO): NO